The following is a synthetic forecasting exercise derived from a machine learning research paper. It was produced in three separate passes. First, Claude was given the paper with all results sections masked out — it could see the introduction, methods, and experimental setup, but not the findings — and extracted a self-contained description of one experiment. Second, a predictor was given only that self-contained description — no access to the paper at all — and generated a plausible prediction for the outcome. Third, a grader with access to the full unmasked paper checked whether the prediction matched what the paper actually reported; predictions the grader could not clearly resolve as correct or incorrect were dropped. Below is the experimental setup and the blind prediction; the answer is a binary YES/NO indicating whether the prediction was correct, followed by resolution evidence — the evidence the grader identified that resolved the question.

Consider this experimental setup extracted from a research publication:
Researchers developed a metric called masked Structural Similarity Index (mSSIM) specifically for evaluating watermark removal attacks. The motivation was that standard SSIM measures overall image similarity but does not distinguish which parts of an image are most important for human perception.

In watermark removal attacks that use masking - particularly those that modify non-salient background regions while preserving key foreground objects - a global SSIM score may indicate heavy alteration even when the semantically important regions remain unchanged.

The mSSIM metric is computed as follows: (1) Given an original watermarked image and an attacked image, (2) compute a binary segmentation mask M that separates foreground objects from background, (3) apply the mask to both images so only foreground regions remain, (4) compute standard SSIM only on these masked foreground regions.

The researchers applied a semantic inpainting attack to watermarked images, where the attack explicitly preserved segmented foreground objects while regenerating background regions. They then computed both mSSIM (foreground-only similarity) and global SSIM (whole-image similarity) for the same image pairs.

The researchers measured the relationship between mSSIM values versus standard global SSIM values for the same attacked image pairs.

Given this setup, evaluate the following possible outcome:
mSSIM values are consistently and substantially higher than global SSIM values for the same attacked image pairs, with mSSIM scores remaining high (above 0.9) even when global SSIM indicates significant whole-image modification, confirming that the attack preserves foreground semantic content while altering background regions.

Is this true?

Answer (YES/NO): YES